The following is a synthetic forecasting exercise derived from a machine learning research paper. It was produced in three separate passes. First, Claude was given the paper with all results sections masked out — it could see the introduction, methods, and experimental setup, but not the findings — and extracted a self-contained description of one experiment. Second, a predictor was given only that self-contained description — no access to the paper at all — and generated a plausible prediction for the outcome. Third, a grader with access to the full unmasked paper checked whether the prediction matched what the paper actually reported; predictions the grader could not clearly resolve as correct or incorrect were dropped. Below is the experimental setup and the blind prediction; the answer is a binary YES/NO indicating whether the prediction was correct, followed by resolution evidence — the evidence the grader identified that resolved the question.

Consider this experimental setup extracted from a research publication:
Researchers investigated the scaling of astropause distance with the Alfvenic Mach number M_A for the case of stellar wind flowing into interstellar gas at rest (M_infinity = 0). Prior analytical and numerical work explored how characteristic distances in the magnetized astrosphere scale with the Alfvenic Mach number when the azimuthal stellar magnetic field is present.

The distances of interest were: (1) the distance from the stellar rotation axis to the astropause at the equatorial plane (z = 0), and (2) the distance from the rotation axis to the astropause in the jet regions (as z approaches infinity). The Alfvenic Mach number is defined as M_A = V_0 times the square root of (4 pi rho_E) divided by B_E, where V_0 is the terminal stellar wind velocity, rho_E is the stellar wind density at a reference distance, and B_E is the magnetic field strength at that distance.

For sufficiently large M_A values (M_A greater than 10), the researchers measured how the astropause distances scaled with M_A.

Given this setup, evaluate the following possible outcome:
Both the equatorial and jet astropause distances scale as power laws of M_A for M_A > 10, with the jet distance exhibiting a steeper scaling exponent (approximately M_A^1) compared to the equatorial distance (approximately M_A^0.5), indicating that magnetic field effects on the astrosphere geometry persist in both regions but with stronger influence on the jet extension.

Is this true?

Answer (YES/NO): NO